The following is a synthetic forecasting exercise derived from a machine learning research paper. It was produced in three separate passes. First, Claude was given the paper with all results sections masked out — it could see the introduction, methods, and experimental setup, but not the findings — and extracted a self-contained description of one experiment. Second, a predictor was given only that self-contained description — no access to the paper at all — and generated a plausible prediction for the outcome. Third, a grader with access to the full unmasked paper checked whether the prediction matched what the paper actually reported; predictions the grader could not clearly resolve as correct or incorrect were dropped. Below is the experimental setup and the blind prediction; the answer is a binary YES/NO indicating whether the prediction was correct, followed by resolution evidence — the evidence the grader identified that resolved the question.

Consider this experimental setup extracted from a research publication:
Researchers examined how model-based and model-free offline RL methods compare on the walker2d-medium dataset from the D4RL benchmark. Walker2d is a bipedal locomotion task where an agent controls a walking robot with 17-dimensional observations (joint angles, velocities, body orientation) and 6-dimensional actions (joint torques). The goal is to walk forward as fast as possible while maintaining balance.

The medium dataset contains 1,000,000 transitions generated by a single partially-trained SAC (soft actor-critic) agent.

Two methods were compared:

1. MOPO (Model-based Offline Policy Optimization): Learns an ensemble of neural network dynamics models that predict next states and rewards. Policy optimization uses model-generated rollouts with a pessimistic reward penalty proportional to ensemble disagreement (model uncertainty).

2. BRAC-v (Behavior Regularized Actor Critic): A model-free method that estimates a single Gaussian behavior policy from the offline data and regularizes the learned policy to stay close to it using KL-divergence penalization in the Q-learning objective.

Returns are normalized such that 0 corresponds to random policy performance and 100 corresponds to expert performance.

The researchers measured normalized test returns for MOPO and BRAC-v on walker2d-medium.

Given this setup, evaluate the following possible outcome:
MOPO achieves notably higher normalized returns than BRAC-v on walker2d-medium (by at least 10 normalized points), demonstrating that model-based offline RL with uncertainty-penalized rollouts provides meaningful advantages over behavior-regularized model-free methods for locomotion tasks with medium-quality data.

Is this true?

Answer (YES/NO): NO